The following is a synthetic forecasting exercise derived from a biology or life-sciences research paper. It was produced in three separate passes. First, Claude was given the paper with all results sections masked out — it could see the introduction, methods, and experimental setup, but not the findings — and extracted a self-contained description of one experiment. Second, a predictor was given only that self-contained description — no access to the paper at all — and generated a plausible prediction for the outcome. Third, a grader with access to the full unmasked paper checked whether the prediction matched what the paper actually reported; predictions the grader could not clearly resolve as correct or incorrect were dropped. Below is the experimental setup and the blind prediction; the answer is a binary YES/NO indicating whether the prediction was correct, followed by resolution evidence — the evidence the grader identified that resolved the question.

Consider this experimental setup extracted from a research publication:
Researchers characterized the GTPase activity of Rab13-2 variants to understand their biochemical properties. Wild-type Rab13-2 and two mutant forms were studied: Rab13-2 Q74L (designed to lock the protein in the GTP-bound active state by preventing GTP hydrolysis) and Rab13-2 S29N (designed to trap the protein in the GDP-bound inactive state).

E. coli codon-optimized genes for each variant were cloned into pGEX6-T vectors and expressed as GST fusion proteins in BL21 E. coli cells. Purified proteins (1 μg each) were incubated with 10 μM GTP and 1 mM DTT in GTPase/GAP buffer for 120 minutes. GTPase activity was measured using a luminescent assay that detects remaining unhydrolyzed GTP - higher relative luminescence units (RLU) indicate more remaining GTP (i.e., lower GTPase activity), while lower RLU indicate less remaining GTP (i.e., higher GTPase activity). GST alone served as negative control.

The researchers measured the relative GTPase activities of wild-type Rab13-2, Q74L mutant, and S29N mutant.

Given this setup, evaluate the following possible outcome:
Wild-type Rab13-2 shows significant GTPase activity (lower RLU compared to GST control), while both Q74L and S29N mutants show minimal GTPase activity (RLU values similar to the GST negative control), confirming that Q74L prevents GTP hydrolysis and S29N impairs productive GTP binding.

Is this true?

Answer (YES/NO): NO